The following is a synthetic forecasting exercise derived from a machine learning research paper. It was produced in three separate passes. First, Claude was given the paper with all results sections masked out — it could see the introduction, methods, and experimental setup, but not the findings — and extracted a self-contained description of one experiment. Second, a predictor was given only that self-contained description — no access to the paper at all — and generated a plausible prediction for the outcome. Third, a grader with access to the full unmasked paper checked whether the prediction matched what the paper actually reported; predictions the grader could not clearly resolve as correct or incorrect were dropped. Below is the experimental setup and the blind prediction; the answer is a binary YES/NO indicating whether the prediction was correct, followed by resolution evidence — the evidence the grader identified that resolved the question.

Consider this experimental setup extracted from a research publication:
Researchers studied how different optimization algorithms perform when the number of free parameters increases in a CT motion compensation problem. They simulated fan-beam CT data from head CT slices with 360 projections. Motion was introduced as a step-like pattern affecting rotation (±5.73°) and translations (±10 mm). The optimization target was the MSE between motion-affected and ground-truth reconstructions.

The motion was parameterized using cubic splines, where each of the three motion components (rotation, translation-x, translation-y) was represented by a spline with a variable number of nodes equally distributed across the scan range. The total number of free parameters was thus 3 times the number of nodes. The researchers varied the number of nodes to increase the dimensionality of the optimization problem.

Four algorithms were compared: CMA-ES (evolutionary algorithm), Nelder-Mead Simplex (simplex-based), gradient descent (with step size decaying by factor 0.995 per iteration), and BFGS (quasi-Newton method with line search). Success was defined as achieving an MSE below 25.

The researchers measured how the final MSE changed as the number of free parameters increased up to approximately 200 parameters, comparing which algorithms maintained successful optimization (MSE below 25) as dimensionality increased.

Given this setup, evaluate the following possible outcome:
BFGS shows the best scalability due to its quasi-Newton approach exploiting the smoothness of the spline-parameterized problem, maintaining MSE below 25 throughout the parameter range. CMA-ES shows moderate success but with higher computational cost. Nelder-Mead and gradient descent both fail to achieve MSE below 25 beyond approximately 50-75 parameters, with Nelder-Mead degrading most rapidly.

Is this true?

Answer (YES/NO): NO